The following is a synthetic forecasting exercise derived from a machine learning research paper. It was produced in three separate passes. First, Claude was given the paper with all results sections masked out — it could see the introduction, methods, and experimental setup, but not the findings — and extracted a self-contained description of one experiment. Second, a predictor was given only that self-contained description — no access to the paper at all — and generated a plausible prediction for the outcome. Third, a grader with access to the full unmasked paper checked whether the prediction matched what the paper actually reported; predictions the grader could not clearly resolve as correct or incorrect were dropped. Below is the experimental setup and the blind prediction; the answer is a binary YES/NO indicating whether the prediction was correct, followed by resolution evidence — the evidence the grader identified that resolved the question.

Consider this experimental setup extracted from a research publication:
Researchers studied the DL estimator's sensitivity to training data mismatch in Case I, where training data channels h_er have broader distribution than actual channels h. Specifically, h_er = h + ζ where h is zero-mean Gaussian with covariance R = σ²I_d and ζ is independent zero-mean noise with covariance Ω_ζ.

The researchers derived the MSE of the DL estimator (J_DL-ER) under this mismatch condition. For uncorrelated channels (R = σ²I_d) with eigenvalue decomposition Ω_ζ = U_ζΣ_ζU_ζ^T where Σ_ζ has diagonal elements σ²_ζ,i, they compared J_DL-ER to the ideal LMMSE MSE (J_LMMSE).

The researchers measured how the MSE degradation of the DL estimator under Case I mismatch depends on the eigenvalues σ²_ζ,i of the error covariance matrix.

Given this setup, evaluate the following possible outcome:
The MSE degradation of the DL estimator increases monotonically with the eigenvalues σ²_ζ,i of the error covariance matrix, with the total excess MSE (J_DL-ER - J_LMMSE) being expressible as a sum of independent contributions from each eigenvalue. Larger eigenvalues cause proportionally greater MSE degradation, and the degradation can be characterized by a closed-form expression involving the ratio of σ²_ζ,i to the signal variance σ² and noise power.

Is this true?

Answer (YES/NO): YES